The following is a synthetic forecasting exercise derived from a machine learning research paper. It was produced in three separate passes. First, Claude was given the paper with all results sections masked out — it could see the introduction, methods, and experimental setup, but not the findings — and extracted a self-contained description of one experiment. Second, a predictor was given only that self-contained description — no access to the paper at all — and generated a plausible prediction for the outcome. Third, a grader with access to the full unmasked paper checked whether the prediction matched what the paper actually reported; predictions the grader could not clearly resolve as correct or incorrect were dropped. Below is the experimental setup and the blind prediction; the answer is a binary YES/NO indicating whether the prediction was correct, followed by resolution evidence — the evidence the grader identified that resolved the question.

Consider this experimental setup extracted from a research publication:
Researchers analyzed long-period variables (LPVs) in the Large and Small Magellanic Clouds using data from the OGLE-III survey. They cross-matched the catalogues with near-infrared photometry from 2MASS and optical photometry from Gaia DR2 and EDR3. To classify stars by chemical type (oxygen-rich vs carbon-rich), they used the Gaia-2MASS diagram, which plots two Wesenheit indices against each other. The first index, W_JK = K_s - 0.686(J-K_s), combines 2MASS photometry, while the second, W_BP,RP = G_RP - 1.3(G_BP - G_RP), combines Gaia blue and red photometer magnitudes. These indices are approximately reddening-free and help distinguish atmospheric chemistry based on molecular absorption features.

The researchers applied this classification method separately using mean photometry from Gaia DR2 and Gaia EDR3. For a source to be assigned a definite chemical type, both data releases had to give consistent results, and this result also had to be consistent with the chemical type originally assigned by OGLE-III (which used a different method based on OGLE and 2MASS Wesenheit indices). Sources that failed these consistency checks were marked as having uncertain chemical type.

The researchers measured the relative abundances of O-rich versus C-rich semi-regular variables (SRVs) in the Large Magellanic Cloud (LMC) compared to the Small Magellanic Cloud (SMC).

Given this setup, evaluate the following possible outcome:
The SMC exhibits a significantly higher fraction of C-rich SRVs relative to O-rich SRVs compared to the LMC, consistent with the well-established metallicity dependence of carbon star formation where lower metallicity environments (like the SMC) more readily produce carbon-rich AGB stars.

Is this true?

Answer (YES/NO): YES